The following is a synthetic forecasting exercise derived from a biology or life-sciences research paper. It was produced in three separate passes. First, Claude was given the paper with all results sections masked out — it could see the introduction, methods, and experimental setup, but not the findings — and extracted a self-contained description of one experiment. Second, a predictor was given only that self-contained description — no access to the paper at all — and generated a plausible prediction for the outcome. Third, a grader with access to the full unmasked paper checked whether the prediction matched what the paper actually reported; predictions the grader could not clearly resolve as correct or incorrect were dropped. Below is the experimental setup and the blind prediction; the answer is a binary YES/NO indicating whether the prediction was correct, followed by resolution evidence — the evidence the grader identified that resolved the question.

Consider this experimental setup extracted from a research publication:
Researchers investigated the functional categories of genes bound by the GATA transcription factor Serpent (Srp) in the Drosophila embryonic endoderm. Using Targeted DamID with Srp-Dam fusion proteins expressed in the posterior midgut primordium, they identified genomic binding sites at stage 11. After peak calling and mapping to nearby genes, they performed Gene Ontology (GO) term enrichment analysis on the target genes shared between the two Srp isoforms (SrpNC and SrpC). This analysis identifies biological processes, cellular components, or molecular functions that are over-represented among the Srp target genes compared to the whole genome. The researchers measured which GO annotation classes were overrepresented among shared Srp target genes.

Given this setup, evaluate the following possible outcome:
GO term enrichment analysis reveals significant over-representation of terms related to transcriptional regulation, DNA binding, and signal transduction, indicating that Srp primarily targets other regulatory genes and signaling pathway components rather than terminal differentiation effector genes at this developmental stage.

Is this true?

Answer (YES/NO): NO